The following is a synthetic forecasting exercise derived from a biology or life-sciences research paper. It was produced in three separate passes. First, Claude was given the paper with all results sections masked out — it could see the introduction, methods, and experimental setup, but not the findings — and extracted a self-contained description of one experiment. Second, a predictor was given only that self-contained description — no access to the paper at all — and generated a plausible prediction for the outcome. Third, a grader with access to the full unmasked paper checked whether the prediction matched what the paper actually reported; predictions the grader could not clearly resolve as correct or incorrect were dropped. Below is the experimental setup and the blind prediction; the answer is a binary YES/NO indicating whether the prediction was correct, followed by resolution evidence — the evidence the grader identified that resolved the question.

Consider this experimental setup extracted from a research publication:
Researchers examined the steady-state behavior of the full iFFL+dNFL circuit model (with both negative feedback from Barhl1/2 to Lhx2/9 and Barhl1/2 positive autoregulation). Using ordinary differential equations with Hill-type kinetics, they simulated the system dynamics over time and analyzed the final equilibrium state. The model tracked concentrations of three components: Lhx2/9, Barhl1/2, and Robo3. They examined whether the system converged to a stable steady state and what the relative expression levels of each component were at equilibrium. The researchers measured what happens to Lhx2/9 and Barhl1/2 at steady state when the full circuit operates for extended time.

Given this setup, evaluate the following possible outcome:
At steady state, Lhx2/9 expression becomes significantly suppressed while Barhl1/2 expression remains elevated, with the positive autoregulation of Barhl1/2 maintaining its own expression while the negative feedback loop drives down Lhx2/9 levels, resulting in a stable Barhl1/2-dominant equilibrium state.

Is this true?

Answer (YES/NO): YES